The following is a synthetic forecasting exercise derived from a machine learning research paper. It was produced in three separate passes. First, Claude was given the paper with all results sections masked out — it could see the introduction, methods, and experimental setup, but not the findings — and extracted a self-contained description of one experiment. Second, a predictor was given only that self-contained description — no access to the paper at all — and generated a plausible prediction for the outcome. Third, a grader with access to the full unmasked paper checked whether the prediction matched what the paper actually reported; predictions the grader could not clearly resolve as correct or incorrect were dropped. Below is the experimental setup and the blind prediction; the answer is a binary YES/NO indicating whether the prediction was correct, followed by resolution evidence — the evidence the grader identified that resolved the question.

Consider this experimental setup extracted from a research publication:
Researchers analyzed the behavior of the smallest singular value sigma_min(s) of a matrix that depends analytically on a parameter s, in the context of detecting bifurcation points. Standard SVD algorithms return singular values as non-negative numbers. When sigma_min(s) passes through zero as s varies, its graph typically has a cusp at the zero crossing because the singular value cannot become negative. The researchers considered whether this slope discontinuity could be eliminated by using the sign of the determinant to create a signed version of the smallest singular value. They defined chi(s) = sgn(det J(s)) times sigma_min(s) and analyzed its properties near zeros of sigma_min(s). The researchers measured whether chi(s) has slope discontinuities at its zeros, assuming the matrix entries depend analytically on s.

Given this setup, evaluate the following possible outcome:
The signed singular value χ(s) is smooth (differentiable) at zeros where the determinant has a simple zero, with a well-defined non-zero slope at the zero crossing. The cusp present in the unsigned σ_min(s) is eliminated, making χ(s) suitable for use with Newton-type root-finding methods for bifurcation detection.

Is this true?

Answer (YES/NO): NO